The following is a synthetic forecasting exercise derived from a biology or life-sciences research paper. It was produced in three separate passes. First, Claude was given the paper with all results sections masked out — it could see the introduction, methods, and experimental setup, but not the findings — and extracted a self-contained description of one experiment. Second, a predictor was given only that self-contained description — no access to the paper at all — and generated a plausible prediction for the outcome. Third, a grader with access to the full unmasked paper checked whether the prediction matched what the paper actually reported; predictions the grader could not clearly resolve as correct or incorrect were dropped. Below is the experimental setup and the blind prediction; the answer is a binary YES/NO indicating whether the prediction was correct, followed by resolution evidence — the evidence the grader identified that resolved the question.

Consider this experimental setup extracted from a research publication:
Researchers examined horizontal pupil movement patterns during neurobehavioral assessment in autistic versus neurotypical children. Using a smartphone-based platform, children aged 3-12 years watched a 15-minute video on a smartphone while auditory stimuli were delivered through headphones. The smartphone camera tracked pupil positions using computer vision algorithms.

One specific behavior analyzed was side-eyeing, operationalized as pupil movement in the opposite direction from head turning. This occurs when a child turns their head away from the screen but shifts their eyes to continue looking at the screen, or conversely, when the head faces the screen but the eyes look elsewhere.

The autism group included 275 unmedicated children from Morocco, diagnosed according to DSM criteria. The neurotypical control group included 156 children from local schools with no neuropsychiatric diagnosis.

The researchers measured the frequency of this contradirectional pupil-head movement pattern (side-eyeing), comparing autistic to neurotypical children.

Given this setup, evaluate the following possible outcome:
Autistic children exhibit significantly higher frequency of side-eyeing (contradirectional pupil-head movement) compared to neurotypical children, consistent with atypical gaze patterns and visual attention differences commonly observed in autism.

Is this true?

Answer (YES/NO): YES